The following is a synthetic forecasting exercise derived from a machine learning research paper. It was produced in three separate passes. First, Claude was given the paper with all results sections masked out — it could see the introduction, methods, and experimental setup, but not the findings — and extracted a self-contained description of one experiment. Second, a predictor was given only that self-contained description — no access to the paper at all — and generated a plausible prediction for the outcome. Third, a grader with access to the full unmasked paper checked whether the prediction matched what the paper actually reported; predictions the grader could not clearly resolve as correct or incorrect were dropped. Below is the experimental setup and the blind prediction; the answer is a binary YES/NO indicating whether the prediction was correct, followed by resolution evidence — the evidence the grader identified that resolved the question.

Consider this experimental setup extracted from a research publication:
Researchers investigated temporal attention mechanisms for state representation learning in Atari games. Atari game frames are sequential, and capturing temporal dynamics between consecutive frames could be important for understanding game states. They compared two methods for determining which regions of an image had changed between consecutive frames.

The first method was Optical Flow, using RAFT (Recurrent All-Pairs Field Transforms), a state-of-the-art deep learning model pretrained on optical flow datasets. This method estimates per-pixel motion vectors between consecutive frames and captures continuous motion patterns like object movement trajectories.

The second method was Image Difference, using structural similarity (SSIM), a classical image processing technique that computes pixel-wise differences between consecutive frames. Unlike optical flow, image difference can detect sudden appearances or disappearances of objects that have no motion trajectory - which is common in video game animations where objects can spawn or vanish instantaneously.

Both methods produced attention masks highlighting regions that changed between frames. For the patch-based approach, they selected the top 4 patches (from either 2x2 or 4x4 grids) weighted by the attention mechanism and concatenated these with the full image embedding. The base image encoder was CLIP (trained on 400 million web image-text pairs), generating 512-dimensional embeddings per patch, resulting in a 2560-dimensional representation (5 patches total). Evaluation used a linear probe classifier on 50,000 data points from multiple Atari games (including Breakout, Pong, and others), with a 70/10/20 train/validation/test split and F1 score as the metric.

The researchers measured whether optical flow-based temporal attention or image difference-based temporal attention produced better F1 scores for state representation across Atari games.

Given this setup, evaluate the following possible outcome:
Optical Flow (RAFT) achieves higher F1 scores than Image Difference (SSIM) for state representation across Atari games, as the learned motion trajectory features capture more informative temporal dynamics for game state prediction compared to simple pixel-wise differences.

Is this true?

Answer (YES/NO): NO